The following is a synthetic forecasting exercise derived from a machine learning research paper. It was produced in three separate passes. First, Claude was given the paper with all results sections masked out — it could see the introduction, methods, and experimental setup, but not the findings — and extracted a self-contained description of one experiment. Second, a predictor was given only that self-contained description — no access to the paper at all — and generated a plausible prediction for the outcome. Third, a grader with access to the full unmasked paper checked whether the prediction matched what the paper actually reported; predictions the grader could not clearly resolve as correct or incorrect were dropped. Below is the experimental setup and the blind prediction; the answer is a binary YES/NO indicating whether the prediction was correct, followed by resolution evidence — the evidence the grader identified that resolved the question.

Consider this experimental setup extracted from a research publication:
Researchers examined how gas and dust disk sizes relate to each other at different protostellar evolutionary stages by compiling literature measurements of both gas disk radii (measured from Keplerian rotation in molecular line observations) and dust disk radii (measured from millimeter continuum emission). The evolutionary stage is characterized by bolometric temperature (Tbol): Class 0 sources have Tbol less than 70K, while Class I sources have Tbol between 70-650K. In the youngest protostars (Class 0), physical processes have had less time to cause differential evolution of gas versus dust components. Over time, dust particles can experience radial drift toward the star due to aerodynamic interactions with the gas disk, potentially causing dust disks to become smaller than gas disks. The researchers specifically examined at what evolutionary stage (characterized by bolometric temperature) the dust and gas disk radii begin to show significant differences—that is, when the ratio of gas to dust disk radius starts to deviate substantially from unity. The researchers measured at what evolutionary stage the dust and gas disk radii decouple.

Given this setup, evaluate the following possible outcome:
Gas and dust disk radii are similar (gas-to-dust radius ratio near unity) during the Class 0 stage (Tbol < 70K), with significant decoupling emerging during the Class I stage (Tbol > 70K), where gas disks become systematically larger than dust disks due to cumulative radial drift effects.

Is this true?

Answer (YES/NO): YES